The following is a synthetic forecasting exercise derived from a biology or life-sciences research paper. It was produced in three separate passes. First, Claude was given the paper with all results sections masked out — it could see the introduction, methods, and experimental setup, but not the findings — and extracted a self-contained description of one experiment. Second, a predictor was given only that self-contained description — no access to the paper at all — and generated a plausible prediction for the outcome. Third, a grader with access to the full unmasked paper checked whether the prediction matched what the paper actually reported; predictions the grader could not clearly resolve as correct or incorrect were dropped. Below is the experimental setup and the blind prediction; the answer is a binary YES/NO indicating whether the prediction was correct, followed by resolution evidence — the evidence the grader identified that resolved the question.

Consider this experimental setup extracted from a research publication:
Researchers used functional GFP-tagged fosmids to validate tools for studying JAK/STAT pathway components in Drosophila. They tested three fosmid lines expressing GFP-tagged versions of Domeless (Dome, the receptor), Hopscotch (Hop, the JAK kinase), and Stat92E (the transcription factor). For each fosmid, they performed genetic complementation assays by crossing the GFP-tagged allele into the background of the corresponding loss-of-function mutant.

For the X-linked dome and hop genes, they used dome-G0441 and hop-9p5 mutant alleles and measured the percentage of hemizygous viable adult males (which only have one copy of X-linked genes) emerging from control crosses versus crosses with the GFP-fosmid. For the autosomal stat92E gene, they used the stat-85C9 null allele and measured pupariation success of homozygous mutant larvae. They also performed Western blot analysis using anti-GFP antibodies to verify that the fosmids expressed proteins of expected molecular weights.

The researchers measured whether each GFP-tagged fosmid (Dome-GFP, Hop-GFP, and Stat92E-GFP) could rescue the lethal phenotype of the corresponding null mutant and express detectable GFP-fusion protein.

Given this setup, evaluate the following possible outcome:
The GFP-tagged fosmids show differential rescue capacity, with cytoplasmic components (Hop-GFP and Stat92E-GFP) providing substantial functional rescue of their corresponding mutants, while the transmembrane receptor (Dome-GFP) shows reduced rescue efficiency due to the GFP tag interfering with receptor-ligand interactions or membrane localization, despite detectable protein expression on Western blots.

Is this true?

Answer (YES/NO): NO